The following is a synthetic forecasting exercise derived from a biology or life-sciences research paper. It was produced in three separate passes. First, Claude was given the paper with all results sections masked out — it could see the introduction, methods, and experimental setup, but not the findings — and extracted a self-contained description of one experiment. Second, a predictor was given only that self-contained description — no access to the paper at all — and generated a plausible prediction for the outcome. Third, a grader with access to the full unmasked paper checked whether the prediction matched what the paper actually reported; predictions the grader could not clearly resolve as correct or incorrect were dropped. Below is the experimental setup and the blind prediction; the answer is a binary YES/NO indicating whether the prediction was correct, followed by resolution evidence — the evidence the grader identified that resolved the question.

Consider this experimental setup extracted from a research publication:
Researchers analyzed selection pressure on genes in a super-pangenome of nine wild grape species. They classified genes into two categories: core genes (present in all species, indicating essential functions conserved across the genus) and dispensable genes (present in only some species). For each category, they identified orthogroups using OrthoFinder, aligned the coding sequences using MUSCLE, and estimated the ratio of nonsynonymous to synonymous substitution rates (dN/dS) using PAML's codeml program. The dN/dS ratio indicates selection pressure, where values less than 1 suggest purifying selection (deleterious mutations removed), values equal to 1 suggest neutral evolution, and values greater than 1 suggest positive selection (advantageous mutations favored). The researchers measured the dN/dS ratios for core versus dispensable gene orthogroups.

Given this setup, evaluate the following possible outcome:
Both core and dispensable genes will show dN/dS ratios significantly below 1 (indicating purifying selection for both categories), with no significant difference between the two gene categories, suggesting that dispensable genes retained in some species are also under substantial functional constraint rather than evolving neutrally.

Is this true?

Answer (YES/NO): NO